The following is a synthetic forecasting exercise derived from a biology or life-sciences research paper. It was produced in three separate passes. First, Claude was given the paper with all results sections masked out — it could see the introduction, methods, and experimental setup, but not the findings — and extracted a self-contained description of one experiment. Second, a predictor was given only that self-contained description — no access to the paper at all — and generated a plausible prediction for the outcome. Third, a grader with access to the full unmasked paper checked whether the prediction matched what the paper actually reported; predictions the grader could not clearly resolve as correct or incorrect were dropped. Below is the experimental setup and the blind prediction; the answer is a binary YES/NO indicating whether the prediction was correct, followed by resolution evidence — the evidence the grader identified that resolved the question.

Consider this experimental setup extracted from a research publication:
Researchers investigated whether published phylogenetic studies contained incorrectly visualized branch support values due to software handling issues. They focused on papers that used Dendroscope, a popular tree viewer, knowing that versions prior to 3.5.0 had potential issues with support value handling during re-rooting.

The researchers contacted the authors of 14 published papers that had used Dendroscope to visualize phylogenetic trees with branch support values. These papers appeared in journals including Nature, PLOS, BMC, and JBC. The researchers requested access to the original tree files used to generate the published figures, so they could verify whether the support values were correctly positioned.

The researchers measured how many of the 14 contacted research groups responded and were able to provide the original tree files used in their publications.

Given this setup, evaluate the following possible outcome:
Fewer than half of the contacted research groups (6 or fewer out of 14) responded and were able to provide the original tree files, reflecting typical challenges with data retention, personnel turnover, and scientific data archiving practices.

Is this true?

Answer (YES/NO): YES